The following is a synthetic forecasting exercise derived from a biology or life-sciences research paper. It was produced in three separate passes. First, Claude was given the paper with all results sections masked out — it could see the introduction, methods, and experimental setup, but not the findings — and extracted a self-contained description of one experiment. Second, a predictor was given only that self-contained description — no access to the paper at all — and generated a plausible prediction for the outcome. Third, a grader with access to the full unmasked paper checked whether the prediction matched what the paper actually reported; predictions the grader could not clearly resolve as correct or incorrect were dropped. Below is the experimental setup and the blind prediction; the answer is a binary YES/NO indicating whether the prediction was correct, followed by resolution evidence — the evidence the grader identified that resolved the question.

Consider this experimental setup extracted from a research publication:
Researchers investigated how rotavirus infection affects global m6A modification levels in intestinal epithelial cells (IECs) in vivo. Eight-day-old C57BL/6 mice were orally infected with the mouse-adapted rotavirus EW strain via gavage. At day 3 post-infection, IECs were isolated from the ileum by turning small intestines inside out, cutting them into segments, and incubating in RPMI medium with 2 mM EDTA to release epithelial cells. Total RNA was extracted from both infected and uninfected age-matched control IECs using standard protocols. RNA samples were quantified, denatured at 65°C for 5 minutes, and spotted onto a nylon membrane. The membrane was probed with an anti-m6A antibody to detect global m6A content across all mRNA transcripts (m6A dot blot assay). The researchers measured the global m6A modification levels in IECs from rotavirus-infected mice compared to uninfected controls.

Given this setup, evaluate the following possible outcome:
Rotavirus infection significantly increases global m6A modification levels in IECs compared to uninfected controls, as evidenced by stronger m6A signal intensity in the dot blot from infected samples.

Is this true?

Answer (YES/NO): YES